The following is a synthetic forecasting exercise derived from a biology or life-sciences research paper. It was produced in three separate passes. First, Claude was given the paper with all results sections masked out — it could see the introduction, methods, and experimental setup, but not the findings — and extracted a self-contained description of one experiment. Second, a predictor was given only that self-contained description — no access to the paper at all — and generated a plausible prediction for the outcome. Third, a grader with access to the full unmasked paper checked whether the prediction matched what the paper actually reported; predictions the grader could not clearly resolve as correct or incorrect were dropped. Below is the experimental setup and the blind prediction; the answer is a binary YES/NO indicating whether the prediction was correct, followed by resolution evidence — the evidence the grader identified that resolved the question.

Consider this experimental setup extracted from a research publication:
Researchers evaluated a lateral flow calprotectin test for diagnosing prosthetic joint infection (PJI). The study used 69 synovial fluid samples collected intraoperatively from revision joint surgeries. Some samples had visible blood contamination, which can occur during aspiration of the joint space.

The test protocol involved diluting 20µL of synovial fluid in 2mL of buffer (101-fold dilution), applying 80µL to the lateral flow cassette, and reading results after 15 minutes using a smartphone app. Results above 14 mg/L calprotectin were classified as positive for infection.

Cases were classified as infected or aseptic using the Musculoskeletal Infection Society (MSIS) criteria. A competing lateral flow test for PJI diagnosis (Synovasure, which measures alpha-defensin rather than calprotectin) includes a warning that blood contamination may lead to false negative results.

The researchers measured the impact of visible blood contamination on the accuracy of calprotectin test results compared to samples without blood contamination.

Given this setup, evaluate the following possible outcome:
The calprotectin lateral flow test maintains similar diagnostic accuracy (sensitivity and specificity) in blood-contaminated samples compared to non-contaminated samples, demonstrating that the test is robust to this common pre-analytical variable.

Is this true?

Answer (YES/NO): YES